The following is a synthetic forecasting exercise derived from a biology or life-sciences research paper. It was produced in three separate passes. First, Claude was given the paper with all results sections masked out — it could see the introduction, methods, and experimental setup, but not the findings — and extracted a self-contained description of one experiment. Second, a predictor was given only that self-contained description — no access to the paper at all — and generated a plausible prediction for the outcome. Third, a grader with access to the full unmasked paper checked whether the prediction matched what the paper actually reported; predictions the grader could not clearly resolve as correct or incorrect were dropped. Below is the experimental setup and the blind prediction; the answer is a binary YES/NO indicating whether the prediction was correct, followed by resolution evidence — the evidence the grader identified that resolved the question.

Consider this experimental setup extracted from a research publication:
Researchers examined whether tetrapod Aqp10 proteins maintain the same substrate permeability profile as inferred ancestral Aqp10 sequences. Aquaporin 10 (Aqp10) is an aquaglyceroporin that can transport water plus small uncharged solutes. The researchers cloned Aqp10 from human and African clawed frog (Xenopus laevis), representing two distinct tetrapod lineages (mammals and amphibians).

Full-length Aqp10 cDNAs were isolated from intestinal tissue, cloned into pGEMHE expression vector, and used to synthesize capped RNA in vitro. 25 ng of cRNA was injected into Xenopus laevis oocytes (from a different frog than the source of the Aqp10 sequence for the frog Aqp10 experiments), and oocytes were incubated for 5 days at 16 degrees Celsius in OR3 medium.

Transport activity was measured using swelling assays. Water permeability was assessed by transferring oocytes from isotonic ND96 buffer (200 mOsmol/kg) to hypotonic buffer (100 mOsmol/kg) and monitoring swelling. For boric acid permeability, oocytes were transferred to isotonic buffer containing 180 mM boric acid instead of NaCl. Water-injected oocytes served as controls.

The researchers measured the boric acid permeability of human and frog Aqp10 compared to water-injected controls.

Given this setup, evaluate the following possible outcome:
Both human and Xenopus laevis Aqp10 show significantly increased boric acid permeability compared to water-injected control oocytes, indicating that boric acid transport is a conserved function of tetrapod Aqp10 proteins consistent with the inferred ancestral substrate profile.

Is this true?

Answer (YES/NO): YES